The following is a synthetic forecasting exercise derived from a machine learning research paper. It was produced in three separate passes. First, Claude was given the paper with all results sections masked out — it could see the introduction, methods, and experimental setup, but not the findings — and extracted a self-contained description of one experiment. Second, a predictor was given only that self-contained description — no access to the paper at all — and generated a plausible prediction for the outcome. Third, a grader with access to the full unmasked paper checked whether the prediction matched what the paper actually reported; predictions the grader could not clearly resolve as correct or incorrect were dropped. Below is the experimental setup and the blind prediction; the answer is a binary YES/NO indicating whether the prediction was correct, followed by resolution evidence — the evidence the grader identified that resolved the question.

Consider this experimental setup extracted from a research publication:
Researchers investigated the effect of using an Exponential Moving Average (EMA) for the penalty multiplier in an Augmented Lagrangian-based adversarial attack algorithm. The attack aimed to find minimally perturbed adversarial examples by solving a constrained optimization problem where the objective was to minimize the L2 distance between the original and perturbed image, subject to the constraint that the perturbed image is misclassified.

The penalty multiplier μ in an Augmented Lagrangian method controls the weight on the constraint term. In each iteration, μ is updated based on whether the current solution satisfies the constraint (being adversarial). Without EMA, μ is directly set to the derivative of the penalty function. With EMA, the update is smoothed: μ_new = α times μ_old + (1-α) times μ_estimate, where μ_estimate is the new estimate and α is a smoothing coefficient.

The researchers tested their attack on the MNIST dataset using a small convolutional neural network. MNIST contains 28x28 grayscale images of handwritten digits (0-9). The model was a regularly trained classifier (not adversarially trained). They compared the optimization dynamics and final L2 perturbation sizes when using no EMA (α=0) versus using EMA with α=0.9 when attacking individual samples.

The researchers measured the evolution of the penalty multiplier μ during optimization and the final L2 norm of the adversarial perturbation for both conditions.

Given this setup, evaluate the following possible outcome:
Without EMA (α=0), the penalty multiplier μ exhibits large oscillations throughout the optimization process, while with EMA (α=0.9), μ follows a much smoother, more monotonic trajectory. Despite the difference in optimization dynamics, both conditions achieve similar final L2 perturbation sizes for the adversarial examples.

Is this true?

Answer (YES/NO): NO